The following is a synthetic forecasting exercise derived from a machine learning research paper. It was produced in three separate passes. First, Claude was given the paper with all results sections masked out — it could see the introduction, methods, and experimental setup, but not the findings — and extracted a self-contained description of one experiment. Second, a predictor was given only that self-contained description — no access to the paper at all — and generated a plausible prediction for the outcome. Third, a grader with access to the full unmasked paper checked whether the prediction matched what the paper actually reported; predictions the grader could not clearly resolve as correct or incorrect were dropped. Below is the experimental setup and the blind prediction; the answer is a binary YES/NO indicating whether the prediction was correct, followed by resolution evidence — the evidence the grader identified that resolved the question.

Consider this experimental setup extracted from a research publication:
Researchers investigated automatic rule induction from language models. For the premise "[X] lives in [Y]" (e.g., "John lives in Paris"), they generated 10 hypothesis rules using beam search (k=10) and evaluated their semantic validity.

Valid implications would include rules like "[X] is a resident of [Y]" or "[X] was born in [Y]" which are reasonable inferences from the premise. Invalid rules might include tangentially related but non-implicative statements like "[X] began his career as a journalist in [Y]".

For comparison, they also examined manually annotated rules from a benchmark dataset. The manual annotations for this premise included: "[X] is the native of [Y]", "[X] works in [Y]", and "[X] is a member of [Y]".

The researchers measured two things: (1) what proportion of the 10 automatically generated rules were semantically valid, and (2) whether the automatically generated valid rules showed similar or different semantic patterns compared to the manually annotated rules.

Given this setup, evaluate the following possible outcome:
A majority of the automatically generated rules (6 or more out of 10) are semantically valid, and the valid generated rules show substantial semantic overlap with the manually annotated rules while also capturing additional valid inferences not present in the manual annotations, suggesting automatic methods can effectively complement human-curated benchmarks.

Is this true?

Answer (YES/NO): YES